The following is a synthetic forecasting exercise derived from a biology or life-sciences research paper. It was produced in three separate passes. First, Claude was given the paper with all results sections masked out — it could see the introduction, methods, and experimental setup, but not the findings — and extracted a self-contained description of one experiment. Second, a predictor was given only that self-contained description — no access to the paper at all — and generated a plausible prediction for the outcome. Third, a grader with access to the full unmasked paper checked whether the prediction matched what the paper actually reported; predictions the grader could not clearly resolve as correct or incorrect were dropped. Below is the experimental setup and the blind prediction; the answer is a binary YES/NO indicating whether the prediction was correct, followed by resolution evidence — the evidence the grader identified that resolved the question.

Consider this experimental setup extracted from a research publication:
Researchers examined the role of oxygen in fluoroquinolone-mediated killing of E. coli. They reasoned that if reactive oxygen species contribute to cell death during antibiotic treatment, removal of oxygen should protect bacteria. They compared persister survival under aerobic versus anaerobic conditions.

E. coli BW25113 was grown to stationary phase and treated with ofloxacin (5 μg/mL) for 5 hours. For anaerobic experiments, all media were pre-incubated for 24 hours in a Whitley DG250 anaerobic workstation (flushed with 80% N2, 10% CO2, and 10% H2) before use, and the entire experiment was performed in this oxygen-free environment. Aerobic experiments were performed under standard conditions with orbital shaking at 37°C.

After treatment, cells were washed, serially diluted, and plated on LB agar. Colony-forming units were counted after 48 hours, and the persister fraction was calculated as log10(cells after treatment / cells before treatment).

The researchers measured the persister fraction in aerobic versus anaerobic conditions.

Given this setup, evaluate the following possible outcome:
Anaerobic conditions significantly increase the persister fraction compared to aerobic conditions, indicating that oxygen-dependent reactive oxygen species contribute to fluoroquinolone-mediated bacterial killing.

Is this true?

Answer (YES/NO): NO